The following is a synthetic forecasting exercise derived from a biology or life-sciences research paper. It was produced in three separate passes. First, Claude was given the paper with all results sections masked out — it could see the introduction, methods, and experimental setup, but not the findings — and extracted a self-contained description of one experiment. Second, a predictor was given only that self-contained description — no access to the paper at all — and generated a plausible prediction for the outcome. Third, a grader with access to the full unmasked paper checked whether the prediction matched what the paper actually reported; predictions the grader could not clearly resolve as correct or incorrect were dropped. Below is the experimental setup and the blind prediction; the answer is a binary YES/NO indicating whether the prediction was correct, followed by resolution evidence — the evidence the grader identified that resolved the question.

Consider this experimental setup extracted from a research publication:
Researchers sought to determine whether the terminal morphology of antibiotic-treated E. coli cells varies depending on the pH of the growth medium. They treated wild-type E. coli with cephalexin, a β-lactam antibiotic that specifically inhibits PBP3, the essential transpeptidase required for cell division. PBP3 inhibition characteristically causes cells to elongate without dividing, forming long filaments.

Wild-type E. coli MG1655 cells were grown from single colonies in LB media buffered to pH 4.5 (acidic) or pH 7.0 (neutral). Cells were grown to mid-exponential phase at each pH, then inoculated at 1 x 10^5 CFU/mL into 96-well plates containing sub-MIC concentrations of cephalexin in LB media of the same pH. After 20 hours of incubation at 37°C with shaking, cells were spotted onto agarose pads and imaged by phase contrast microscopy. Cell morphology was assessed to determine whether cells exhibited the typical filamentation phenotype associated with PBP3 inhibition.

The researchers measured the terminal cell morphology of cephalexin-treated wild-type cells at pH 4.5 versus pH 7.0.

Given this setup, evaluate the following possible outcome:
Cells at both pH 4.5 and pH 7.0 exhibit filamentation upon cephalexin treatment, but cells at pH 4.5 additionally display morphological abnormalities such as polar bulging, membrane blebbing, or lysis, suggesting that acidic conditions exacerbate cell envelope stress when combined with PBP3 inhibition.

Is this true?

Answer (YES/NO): NO